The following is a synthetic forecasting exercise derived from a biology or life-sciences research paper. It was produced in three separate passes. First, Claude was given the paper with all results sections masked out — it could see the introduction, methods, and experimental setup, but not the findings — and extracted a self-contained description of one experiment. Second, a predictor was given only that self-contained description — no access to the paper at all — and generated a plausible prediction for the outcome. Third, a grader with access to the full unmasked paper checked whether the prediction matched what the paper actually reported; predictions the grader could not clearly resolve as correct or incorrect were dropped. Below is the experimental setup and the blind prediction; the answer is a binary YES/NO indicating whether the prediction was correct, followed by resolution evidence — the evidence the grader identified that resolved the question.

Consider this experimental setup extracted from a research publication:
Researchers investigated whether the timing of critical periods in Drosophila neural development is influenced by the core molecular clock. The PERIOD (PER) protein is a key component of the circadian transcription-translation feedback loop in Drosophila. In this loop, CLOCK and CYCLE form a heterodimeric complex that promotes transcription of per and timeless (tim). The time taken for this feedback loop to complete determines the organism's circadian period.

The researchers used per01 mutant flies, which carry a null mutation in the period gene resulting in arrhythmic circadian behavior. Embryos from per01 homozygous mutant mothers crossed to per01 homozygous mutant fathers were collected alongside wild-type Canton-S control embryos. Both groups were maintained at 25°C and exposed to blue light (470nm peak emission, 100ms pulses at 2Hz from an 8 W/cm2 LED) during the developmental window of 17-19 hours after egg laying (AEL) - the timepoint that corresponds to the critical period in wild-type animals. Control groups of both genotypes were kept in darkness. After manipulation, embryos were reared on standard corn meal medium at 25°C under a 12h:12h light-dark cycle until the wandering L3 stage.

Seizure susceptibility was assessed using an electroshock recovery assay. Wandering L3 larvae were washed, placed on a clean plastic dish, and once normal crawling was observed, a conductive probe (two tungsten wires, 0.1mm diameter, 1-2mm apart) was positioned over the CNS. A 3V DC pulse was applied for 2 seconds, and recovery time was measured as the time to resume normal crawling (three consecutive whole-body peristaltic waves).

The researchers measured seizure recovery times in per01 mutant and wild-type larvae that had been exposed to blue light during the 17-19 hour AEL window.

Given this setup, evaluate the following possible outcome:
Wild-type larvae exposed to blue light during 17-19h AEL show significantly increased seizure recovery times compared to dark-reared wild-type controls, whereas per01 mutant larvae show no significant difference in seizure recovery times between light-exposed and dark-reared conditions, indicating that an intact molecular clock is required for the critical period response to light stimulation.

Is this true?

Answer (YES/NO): YES